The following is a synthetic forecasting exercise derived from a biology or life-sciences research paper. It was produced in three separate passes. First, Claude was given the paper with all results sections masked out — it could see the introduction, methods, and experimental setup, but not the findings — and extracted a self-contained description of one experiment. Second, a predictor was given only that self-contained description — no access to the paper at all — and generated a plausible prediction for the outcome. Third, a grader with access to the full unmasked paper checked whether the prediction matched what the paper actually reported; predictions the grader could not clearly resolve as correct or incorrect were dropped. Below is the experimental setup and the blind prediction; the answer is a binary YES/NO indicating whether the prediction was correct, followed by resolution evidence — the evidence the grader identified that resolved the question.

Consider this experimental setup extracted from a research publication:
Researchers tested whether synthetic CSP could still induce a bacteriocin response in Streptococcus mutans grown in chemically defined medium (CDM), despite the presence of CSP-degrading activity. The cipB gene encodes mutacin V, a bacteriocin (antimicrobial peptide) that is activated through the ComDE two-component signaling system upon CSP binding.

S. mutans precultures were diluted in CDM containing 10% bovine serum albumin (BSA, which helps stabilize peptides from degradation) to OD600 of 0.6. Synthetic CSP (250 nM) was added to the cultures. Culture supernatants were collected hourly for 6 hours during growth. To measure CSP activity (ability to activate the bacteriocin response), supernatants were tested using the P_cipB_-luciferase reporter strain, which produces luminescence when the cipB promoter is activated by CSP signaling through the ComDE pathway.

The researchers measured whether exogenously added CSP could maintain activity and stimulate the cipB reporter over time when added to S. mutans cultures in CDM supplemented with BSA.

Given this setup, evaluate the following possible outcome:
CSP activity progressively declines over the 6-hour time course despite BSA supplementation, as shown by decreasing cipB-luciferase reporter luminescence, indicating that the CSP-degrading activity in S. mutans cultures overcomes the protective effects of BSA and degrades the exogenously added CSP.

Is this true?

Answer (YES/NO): YES